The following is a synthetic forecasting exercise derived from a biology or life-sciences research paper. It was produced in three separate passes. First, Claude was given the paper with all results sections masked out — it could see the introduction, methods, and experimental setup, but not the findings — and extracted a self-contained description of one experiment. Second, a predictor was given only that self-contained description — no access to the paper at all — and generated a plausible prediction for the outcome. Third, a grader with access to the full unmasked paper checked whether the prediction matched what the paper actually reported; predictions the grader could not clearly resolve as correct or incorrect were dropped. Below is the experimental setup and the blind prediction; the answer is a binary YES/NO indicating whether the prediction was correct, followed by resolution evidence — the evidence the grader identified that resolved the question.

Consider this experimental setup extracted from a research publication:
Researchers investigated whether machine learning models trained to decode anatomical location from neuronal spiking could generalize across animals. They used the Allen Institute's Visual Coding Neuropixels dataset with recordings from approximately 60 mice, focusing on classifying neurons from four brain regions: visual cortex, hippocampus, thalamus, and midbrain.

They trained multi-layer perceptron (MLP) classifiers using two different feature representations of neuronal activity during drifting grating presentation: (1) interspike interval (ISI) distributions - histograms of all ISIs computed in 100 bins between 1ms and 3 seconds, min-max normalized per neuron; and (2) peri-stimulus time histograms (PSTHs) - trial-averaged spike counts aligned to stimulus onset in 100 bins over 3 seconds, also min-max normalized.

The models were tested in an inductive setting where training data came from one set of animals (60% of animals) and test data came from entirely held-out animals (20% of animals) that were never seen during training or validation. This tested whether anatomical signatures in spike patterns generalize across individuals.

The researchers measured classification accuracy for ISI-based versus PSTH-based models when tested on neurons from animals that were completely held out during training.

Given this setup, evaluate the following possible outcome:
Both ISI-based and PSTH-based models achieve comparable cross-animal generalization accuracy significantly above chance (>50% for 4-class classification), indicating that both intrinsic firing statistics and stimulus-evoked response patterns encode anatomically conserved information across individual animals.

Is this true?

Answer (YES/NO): NO